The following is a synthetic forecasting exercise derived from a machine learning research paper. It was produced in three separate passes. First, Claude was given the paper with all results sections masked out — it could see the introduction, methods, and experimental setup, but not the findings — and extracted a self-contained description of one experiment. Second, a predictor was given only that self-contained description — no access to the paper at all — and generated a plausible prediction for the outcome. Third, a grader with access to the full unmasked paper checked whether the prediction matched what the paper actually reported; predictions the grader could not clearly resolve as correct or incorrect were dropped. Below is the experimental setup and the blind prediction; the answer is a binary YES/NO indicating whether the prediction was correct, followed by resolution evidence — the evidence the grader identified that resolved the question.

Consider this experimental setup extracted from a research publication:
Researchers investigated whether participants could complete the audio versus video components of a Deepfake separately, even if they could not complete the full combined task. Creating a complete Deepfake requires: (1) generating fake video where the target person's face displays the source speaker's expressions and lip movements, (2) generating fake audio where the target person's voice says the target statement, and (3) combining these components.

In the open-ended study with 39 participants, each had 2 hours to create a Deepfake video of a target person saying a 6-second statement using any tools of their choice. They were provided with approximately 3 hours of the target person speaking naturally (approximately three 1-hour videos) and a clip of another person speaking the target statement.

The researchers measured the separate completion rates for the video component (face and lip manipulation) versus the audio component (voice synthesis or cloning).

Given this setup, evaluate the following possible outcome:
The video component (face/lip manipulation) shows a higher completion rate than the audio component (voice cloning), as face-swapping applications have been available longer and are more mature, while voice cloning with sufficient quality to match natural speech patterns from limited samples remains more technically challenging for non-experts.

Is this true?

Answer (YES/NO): YES